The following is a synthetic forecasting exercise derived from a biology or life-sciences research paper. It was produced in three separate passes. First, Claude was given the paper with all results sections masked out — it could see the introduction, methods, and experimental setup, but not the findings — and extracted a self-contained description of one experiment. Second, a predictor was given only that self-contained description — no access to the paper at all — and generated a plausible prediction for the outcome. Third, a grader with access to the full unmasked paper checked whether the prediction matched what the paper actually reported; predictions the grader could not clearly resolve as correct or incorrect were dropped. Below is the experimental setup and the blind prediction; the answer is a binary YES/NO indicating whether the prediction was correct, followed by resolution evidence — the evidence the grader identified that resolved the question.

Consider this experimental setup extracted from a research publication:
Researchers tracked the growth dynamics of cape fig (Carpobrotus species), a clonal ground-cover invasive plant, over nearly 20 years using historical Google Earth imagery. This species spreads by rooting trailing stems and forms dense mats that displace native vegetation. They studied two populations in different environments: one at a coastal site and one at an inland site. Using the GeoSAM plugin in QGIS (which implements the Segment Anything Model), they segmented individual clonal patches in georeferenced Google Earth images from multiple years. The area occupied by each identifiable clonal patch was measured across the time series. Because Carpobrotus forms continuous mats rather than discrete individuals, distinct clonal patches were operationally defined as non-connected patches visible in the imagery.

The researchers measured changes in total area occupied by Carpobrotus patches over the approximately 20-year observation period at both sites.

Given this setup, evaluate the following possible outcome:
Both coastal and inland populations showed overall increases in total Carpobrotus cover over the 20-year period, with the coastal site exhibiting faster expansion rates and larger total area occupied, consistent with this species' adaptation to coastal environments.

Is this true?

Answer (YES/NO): NO